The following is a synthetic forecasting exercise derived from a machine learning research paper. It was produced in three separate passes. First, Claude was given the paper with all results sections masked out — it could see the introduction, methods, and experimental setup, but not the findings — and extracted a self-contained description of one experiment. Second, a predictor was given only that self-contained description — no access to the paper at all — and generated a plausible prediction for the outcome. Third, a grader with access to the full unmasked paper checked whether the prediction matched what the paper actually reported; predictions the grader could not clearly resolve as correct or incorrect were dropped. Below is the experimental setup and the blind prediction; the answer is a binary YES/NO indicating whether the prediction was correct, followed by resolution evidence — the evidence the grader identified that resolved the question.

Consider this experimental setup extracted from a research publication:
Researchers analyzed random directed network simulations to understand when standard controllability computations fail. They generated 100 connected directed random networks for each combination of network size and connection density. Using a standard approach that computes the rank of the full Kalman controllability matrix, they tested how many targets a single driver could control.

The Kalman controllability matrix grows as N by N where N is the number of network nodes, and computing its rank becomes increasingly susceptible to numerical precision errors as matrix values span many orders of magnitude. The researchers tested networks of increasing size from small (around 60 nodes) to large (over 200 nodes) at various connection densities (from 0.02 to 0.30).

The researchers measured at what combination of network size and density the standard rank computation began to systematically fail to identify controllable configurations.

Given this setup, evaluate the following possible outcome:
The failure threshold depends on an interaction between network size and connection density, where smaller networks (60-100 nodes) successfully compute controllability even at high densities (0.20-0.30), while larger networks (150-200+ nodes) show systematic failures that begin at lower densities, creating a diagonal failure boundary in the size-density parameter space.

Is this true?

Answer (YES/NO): NO